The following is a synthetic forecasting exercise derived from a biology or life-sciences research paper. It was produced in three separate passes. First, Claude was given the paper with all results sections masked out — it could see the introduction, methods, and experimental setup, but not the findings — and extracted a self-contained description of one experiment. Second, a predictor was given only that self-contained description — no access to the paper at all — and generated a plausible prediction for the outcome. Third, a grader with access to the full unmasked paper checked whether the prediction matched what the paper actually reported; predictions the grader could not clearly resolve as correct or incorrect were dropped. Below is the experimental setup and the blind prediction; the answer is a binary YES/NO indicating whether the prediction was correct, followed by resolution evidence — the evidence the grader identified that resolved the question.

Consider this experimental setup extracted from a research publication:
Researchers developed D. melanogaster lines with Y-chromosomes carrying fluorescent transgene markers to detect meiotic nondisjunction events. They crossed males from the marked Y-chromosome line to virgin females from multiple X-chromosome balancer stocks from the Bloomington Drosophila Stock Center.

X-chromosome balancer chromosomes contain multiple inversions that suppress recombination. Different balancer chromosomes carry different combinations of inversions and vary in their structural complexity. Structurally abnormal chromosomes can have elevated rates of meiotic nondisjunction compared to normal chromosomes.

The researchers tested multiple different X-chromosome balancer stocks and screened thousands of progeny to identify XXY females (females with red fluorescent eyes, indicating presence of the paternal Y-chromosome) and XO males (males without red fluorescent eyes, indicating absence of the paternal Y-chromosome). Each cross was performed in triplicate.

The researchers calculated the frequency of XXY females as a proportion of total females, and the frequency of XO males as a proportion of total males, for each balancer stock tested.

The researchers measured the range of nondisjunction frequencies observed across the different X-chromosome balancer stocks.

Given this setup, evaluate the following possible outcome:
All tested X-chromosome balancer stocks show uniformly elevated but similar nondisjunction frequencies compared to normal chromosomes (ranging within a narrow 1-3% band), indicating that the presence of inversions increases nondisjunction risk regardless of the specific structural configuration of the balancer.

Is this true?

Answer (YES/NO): NO